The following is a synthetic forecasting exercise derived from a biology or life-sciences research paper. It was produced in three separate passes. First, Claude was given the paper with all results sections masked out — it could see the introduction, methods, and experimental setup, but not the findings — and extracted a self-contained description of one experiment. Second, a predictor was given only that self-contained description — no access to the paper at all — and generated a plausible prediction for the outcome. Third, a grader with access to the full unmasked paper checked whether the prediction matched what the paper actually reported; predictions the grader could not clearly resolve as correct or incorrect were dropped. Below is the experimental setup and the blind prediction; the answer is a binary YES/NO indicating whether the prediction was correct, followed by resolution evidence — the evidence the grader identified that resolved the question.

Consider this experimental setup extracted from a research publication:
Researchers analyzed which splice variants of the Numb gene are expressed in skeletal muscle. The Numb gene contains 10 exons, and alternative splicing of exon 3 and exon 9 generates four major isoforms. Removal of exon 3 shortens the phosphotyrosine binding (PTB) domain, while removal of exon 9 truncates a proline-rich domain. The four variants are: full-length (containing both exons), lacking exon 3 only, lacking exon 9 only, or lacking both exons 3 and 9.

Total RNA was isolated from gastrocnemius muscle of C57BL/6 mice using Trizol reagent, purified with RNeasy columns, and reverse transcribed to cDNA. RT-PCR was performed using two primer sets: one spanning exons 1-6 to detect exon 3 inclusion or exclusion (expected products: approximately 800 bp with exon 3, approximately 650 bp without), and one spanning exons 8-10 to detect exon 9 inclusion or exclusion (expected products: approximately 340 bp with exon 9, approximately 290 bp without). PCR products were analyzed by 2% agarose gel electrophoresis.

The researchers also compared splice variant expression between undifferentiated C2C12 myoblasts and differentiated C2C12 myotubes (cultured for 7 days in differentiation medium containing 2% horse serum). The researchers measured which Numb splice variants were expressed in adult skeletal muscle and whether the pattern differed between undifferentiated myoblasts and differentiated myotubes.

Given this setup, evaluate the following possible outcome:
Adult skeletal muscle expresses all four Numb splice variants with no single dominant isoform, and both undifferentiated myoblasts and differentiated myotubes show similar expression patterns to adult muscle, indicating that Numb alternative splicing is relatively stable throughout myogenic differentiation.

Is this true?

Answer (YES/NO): NO